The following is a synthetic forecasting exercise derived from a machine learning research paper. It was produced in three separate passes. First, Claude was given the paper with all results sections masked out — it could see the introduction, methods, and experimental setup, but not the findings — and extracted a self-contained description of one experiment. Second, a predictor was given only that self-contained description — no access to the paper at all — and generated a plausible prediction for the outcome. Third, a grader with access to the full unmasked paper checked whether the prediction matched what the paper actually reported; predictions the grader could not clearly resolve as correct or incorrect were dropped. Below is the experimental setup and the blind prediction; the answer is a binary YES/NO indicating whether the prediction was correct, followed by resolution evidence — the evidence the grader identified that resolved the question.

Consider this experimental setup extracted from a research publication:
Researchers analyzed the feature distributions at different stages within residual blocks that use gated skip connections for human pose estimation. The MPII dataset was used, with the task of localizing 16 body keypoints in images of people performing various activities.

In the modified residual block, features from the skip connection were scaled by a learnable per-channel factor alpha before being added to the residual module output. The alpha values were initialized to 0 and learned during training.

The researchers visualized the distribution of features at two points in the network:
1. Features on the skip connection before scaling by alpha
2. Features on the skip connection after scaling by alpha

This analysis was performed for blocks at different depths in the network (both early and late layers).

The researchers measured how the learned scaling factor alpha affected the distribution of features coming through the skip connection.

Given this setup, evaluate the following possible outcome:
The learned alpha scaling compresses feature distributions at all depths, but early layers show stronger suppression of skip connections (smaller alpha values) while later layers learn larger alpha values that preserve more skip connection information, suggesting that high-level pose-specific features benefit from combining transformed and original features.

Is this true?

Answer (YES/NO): NO